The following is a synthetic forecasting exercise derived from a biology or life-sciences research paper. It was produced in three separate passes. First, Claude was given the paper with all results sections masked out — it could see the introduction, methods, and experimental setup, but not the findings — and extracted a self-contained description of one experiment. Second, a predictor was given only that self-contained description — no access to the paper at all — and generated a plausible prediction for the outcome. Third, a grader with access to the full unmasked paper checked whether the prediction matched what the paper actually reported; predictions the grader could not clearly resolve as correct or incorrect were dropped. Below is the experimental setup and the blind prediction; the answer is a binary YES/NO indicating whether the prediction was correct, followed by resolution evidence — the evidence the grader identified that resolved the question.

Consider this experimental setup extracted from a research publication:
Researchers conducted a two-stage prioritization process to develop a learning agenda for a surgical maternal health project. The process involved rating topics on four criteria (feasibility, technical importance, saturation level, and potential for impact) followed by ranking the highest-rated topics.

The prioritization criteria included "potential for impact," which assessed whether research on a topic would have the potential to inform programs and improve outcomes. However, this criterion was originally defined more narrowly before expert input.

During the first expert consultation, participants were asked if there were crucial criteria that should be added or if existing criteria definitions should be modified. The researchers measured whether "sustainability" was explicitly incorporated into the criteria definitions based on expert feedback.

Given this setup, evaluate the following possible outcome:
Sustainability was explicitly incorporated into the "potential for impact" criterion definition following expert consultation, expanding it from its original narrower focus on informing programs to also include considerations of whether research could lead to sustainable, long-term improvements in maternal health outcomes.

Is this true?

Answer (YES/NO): YES